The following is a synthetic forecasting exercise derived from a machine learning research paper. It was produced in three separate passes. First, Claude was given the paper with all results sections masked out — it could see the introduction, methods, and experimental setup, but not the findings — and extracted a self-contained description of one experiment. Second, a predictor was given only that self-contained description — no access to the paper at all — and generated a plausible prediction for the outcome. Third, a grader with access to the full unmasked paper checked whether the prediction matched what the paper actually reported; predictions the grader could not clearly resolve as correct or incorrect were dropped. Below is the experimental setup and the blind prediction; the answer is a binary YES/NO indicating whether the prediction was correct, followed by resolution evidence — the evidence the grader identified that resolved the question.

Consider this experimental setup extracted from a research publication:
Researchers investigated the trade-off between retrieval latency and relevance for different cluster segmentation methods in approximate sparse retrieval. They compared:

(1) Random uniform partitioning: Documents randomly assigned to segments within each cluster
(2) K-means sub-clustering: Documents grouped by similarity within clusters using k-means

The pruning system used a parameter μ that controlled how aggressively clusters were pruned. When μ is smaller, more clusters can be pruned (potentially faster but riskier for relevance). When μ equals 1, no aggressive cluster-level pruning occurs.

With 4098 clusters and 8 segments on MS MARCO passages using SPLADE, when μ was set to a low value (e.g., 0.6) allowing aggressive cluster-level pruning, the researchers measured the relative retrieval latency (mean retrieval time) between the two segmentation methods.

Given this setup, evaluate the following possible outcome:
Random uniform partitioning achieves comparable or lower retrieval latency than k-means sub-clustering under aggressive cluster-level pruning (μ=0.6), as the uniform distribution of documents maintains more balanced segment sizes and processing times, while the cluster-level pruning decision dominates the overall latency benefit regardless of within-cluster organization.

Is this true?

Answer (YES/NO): NO